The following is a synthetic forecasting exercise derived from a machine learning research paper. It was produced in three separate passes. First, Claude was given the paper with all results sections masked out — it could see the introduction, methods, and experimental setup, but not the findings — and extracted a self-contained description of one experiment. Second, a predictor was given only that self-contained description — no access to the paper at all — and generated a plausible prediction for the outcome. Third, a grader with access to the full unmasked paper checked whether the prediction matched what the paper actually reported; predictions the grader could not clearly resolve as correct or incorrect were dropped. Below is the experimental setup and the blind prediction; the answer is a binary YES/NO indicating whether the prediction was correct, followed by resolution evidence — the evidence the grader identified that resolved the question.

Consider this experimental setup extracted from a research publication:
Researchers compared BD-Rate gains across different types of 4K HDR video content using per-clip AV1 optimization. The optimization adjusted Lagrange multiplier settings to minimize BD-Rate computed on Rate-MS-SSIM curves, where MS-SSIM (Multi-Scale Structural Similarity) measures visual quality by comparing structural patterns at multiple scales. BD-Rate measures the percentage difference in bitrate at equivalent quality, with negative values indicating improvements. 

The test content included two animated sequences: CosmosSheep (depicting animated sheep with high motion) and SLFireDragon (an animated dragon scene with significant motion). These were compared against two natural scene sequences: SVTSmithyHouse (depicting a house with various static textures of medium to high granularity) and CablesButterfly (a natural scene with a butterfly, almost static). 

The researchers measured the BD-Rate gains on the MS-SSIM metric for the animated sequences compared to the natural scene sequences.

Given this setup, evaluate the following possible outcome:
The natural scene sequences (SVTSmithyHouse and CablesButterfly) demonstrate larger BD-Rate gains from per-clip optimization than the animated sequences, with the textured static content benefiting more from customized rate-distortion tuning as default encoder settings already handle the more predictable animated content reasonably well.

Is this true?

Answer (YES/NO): NO